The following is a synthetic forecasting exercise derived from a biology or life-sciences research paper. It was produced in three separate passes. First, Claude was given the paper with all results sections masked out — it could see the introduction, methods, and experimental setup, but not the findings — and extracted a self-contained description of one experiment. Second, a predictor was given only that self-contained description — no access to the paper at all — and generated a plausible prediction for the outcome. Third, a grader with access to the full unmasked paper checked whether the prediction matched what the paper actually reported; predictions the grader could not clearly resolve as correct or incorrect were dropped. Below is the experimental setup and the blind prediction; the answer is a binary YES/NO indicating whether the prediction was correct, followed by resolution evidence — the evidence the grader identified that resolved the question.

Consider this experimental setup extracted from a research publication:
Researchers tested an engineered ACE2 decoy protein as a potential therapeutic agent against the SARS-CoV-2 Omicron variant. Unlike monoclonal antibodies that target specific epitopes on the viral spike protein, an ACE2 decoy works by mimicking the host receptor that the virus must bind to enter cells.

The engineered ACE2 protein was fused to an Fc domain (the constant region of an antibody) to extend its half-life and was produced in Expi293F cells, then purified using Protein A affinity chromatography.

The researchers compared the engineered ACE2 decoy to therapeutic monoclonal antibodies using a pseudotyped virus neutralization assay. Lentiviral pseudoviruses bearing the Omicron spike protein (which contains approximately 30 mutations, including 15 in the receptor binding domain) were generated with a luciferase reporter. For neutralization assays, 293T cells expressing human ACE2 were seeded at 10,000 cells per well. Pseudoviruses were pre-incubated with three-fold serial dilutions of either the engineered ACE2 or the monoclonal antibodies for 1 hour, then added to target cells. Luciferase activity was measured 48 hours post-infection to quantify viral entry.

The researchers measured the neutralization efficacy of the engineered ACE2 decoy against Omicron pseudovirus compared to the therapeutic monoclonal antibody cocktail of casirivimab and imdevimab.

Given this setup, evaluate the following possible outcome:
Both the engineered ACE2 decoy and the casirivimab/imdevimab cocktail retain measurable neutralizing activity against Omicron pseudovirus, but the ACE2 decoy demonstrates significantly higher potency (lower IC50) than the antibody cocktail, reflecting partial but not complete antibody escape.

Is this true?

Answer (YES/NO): NO